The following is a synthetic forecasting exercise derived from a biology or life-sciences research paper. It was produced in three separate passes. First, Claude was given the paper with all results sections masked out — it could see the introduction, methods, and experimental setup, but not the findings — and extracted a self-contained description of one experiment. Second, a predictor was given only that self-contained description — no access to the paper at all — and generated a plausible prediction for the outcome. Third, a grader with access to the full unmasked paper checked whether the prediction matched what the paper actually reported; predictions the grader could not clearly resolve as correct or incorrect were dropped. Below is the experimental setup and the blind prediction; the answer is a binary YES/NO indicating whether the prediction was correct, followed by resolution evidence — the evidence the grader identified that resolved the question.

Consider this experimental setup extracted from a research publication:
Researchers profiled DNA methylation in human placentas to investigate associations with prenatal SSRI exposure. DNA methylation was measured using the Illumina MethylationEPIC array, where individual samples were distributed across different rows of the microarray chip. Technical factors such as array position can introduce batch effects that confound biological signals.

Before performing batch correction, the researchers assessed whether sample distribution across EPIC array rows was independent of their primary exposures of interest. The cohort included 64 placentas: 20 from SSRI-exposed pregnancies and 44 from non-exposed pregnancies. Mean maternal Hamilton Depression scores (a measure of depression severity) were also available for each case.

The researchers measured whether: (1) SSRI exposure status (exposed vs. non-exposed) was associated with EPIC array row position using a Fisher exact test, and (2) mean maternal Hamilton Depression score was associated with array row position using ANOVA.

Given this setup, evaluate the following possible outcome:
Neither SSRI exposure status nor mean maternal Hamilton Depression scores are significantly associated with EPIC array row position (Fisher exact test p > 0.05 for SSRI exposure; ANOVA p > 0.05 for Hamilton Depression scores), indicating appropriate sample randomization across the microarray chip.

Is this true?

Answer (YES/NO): YES